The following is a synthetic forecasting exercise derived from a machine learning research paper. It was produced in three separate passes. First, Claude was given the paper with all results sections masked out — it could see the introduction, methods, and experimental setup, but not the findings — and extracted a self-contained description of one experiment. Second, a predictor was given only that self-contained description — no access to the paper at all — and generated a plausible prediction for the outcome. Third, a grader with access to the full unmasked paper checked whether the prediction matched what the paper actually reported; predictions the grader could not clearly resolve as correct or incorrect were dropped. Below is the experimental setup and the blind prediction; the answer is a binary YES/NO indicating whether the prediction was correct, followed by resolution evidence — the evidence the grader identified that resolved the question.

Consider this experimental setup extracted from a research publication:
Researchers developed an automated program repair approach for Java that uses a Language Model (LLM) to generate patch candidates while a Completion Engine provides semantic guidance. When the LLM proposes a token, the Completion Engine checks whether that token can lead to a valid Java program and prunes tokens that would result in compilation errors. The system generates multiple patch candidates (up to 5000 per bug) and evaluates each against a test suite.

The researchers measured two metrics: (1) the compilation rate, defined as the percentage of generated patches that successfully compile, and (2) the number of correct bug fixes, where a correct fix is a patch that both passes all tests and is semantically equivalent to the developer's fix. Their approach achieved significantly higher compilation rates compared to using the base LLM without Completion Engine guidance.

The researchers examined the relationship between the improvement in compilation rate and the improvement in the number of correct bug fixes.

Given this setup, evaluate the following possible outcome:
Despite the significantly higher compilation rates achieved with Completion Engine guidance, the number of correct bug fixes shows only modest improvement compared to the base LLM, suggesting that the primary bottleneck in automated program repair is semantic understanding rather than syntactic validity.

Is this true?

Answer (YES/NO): NO